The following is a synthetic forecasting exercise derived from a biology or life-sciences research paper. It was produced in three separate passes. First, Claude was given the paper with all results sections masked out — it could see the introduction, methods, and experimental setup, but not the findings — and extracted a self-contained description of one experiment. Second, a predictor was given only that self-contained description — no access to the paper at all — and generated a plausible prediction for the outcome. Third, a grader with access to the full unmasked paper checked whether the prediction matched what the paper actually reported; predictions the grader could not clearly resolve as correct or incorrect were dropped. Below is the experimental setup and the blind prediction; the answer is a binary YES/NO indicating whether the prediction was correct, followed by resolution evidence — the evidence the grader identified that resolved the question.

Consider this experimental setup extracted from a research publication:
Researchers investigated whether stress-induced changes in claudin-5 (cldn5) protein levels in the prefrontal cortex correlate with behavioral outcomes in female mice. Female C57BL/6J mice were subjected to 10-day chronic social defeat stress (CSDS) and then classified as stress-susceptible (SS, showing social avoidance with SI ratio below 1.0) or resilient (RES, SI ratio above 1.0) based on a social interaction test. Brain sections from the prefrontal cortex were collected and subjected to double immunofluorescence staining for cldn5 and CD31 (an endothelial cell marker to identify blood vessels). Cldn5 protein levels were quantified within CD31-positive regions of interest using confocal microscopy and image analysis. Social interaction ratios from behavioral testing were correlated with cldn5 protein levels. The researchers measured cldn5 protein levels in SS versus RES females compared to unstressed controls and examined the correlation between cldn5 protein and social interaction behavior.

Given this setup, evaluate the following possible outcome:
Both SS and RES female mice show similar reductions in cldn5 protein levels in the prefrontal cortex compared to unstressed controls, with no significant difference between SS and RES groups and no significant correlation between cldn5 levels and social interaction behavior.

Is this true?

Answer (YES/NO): NO